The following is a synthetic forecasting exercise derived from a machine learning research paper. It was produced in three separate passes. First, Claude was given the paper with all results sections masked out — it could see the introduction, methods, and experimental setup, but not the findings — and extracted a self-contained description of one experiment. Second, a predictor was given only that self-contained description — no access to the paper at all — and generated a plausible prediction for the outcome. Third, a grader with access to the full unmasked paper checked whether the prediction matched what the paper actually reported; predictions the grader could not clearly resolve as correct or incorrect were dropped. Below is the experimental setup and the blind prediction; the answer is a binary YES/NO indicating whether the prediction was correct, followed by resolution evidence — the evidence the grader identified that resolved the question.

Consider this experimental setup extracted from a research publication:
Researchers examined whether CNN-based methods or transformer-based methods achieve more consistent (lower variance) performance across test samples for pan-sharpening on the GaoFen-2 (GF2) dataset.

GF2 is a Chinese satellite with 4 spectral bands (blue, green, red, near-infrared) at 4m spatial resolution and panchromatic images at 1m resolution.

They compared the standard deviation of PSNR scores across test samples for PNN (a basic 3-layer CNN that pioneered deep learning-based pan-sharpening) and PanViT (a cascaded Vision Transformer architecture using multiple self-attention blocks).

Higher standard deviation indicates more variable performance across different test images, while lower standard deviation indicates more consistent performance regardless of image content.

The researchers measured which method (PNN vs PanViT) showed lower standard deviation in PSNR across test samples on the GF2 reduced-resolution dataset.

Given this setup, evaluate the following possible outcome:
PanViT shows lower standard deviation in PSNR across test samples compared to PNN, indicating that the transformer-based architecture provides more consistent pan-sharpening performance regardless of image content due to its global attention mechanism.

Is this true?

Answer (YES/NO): YES